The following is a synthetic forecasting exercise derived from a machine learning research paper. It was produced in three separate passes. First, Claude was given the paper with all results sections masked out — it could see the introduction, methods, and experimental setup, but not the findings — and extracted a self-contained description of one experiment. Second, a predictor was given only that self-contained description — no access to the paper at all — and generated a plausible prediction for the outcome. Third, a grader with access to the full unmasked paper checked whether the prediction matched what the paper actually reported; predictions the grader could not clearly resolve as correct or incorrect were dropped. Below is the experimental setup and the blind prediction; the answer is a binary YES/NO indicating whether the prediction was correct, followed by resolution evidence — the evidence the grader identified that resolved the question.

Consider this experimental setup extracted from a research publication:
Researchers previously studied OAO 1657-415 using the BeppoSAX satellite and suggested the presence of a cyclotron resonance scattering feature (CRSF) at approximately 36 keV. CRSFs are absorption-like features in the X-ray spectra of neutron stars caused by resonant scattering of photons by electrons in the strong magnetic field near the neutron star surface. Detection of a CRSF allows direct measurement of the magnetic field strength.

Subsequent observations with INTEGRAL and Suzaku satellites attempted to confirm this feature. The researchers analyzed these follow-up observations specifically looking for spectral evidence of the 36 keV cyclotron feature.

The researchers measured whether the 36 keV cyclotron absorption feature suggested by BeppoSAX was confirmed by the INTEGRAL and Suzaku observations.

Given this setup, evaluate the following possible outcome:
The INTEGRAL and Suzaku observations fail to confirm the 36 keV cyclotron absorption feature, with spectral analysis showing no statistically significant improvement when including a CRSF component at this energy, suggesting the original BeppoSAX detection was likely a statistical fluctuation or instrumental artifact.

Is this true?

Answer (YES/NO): YES